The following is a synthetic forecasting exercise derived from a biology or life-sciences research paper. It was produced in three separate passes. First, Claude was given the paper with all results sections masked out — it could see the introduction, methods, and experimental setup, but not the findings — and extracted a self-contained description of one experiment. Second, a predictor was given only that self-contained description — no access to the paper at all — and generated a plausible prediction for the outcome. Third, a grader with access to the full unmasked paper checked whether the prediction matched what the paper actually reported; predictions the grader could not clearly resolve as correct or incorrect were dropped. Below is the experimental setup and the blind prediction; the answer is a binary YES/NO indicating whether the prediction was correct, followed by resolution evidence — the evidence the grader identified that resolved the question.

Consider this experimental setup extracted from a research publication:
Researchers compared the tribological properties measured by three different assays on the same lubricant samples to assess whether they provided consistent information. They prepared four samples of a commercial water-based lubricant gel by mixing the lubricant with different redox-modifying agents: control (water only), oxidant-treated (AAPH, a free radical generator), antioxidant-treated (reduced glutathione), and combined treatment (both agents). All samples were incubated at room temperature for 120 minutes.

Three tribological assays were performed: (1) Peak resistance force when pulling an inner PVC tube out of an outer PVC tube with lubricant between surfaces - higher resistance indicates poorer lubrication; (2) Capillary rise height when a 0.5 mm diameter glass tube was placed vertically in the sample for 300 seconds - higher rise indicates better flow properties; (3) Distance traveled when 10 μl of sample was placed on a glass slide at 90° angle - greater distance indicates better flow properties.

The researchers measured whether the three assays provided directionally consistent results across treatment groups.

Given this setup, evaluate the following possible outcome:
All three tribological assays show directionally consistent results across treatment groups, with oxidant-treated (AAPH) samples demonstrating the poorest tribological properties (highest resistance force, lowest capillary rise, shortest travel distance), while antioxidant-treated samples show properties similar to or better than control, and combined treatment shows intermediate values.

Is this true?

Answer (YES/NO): NO